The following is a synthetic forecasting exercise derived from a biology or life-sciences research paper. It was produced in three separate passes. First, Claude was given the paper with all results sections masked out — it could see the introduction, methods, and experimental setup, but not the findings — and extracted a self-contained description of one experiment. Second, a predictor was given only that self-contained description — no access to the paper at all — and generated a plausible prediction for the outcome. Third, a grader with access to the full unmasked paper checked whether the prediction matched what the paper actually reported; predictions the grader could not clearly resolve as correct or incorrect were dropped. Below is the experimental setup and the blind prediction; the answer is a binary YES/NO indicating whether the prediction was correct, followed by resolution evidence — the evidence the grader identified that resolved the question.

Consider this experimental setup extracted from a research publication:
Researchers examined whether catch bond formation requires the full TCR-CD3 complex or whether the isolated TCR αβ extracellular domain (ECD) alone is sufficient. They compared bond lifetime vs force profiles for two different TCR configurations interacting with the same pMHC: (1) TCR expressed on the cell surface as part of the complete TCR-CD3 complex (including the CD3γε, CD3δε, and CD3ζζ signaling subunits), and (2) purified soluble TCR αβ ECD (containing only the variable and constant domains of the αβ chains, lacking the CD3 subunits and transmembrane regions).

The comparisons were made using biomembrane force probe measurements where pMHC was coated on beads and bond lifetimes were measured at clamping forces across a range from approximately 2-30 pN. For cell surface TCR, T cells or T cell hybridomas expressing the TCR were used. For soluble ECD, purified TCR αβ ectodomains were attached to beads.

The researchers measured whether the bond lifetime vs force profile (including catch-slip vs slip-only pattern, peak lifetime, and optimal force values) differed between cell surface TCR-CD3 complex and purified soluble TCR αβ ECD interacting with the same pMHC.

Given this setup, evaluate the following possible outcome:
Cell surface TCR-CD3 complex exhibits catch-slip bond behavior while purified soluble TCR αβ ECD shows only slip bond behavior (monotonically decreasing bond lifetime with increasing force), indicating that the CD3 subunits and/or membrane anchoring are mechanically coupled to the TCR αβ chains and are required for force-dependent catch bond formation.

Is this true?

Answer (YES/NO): NO